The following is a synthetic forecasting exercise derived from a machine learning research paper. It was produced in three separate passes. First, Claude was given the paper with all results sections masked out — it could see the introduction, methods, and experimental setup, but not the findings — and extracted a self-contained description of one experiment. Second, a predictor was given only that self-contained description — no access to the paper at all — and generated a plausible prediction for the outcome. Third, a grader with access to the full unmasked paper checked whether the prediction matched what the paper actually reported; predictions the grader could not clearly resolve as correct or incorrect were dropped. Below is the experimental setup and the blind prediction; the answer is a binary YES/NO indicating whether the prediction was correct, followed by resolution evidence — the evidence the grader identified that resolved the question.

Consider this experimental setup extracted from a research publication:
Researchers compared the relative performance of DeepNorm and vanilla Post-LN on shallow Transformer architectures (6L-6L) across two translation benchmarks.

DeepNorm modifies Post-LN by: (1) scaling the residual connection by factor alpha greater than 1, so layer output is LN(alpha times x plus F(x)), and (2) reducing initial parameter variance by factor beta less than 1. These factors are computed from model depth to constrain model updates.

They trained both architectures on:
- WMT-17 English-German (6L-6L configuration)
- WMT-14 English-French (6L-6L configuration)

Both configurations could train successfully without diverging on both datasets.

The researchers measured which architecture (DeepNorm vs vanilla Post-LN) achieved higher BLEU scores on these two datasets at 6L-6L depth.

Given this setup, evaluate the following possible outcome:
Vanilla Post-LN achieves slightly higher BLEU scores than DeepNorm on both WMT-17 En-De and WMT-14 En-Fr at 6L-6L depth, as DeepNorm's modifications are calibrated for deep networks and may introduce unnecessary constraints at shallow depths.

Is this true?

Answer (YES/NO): NO